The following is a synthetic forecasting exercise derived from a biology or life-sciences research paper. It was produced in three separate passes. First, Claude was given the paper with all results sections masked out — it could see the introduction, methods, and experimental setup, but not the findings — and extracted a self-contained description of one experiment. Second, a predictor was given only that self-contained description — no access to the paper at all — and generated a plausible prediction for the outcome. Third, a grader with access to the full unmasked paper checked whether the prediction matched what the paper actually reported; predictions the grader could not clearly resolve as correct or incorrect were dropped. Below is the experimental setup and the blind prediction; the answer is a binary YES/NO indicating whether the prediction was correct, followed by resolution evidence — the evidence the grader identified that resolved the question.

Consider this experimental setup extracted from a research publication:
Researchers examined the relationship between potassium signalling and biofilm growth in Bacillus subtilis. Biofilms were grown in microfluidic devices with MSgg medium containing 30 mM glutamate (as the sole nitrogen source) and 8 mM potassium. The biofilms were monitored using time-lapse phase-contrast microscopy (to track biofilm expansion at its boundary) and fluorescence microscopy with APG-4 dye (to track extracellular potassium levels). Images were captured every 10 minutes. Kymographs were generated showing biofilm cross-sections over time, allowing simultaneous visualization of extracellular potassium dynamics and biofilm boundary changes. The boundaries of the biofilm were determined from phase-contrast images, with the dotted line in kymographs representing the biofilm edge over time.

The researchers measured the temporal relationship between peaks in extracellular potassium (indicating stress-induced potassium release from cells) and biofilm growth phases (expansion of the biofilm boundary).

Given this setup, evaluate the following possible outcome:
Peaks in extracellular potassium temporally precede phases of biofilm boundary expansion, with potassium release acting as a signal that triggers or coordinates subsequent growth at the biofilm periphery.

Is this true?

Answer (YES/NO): NO